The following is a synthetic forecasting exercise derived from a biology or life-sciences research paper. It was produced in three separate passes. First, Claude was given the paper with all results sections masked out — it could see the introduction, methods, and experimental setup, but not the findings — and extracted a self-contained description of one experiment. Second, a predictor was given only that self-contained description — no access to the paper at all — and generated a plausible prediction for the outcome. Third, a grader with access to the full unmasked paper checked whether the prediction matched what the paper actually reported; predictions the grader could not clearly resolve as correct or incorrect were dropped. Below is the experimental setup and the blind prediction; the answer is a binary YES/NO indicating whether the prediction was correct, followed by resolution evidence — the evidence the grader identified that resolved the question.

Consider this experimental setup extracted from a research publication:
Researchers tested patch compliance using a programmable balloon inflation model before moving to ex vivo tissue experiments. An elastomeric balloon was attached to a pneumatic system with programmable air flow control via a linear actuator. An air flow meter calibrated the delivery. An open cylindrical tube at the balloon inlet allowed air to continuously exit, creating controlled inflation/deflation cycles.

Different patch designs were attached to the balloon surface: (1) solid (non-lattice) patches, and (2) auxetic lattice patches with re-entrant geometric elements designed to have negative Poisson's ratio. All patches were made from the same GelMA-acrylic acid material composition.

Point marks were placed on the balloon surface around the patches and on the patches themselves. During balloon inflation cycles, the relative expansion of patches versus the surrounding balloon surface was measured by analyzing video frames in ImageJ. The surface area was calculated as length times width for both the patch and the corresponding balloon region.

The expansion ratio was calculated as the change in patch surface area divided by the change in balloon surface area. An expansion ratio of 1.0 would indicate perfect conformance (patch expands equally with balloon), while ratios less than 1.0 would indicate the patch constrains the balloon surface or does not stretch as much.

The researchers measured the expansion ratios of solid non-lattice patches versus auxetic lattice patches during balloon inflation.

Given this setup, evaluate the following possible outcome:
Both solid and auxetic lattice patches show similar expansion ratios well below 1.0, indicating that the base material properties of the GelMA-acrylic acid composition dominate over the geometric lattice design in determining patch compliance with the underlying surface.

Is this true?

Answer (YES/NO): NO